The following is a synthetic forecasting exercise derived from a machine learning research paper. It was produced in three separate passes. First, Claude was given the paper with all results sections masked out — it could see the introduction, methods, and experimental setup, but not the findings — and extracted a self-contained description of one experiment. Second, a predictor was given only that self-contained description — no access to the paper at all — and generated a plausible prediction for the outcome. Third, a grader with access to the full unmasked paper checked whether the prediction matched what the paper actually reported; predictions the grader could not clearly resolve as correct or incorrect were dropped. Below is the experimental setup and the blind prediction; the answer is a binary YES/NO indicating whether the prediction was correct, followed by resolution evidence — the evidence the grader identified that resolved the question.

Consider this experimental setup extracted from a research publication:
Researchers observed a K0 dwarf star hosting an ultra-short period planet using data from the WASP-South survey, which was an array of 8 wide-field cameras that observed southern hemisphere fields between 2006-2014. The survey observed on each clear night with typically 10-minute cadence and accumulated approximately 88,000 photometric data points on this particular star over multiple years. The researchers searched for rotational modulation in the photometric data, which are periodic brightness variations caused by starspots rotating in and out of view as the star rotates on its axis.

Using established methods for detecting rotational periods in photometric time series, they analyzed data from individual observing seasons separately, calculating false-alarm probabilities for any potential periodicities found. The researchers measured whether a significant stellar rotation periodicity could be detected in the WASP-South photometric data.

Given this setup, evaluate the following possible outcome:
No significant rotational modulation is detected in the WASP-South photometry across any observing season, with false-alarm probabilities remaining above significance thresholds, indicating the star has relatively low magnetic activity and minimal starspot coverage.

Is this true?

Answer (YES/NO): NO